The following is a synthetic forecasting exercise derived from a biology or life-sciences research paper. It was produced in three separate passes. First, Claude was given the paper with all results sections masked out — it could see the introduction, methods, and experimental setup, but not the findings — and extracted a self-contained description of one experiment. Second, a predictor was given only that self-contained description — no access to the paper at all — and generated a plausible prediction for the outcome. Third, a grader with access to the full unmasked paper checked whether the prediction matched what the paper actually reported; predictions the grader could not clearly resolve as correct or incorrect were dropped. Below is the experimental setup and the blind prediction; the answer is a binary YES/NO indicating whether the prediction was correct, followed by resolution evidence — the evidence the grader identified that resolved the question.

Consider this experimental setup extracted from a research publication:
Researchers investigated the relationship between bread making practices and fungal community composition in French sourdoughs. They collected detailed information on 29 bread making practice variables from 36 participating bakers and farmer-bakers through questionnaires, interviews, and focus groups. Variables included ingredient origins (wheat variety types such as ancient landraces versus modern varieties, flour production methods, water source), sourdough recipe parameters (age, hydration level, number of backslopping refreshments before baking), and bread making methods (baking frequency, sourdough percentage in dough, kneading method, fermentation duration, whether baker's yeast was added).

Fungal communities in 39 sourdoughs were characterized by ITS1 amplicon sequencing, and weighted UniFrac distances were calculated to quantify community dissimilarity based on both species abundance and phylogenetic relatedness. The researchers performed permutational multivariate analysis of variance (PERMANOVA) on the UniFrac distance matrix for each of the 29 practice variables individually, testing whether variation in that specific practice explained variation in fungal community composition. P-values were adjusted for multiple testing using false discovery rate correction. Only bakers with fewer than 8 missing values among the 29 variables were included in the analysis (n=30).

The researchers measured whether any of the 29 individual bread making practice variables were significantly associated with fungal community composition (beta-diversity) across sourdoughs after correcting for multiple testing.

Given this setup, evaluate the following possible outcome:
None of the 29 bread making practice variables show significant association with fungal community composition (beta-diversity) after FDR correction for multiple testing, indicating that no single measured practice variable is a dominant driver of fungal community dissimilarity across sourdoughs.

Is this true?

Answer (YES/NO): YES